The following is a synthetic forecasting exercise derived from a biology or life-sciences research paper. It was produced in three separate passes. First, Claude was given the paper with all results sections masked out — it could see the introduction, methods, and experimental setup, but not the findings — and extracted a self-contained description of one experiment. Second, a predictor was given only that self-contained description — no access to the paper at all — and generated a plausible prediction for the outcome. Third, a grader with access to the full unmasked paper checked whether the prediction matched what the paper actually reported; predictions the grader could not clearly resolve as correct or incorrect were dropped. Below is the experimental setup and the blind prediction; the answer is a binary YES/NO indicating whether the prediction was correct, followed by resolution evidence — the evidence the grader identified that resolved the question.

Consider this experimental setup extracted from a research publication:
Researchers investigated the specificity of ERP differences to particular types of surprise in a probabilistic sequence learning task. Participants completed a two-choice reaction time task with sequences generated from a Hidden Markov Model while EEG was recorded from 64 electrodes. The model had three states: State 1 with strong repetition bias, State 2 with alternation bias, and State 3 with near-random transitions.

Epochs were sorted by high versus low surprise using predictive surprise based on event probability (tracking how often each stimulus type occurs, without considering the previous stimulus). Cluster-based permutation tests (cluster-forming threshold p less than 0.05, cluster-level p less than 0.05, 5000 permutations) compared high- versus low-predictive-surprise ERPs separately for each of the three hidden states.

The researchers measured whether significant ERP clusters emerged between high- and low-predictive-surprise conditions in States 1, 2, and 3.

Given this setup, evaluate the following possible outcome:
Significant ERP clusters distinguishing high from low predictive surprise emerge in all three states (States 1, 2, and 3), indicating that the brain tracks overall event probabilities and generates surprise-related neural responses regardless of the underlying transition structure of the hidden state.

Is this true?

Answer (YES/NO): NO